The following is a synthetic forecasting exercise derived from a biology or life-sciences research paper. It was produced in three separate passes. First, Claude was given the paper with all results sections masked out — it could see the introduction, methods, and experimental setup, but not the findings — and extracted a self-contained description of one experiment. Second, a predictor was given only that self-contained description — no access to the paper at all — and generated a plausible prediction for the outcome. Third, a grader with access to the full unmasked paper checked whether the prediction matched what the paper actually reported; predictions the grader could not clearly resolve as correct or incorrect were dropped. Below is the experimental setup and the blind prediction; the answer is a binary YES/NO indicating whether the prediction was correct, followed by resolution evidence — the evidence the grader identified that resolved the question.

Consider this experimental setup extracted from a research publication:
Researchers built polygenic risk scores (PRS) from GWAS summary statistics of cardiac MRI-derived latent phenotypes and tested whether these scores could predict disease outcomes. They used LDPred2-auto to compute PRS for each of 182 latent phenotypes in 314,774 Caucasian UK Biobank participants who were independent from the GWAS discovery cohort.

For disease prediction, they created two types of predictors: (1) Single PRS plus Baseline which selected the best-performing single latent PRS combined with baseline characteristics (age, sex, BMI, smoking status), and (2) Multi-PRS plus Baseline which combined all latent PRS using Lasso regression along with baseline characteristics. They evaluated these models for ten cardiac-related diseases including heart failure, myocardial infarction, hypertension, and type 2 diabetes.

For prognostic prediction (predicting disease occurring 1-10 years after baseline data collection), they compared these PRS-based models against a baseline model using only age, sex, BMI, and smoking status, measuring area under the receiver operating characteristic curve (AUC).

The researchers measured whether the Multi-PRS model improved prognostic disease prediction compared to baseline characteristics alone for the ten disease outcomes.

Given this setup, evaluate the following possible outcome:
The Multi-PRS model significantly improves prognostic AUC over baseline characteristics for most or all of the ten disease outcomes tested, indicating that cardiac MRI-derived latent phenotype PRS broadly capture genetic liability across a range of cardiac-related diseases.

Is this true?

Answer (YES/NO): NO